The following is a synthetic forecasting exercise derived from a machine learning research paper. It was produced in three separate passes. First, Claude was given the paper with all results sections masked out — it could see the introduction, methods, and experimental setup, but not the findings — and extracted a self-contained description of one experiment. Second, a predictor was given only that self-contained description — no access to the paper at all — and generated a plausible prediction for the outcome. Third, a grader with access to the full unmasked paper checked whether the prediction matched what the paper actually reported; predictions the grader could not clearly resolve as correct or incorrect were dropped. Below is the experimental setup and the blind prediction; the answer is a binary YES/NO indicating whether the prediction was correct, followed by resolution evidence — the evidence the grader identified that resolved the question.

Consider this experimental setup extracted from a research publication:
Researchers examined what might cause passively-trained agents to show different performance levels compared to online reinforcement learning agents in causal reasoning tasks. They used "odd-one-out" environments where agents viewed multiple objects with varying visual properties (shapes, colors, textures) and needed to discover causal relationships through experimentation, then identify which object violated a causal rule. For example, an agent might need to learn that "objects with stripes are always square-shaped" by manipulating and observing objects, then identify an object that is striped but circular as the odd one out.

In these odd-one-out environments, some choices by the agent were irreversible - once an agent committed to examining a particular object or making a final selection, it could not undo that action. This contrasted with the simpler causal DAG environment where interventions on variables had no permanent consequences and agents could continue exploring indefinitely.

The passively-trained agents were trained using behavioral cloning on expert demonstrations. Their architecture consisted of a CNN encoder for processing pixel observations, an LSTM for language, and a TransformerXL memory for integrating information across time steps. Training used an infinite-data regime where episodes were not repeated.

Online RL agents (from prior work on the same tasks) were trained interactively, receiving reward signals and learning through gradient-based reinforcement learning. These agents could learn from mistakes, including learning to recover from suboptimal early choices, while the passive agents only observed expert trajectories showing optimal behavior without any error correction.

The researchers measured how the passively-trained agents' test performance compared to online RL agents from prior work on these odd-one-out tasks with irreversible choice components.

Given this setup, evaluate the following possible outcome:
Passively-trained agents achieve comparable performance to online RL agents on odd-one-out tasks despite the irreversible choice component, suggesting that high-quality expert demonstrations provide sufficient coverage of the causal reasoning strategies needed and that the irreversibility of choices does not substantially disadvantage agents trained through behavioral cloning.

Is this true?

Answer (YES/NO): NO